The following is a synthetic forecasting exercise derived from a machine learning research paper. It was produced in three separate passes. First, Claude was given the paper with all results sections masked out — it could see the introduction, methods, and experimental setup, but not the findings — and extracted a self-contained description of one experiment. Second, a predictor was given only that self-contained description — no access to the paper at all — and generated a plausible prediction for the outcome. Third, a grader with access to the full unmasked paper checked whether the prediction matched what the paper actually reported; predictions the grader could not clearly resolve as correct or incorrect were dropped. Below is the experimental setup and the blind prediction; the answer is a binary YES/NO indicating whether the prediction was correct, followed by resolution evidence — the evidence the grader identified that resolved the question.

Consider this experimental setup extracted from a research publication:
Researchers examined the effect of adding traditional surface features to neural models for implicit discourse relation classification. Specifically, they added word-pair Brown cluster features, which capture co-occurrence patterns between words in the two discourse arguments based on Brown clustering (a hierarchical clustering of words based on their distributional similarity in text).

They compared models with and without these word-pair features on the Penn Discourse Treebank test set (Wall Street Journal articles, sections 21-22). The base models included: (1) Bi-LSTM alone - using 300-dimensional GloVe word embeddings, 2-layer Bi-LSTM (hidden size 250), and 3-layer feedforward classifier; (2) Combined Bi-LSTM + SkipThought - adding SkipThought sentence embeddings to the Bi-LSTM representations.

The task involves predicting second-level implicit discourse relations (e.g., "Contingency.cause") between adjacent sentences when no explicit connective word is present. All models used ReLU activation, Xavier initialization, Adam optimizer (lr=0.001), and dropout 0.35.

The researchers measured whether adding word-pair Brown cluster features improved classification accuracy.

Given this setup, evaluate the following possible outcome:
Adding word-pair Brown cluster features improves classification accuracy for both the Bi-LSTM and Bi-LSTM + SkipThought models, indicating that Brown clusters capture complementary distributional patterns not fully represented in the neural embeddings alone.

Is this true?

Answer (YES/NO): YES